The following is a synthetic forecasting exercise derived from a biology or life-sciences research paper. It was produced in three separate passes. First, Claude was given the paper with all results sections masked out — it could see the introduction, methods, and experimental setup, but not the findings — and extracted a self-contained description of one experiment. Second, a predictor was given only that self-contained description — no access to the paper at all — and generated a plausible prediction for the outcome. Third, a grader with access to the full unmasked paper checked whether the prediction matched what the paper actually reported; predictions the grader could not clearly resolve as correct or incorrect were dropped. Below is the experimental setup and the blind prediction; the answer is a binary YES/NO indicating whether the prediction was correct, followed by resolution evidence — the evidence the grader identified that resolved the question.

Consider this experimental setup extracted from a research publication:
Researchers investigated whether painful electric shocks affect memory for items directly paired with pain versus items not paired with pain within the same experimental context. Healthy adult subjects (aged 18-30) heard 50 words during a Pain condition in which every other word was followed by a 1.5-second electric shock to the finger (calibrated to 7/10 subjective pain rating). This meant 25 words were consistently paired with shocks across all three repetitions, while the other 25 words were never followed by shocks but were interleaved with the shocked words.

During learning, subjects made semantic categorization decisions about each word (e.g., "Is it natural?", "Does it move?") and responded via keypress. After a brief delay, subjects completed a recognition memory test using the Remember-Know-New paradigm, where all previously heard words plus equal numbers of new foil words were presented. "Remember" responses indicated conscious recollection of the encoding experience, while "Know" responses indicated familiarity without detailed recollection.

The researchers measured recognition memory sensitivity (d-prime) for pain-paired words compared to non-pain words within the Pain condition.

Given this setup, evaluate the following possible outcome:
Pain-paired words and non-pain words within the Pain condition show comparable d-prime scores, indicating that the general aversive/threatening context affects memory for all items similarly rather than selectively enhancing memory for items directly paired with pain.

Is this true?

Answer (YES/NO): YES